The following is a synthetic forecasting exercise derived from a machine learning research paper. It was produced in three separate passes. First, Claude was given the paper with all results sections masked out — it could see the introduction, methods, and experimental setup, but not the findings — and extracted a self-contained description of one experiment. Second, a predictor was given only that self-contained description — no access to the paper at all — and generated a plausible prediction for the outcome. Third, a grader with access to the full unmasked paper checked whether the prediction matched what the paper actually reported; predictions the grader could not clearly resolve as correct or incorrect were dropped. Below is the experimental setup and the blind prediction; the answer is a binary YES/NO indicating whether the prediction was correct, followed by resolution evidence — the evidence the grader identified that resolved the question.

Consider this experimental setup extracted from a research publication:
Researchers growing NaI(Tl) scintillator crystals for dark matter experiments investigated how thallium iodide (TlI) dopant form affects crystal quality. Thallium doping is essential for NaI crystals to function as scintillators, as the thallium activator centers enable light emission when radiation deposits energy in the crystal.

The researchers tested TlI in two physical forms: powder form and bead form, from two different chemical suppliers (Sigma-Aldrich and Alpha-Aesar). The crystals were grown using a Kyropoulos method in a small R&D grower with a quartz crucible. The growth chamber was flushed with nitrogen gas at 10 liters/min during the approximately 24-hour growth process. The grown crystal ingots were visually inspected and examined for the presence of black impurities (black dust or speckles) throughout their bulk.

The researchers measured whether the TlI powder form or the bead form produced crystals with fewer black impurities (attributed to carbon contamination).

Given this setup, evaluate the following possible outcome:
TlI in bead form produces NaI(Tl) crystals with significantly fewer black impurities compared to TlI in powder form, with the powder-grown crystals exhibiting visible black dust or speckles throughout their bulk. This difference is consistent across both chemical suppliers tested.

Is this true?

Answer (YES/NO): YES